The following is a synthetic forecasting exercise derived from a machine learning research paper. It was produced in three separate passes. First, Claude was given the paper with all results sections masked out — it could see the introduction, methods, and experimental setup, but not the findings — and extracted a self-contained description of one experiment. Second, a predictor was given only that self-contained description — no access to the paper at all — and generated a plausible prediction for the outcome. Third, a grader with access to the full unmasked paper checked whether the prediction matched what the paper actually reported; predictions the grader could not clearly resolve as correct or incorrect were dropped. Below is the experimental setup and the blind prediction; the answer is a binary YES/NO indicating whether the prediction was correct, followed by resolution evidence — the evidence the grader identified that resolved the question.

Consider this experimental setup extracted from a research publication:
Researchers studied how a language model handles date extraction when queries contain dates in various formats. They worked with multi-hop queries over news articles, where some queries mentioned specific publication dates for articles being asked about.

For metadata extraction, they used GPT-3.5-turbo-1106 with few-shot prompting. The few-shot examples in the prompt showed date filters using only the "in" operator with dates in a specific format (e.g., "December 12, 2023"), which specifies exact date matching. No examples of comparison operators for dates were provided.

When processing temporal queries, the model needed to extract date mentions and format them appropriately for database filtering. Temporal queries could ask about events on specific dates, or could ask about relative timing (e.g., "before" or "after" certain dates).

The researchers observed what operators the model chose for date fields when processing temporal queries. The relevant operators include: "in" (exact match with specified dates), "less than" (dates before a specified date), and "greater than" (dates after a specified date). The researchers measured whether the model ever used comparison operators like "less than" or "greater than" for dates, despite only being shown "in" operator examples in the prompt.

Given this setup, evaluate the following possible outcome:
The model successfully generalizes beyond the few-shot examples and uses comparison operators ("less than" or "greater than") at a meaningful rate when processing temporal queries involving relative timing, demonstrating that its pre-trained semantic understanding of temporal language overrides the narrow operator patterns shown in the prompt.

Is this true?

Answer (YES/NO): NO